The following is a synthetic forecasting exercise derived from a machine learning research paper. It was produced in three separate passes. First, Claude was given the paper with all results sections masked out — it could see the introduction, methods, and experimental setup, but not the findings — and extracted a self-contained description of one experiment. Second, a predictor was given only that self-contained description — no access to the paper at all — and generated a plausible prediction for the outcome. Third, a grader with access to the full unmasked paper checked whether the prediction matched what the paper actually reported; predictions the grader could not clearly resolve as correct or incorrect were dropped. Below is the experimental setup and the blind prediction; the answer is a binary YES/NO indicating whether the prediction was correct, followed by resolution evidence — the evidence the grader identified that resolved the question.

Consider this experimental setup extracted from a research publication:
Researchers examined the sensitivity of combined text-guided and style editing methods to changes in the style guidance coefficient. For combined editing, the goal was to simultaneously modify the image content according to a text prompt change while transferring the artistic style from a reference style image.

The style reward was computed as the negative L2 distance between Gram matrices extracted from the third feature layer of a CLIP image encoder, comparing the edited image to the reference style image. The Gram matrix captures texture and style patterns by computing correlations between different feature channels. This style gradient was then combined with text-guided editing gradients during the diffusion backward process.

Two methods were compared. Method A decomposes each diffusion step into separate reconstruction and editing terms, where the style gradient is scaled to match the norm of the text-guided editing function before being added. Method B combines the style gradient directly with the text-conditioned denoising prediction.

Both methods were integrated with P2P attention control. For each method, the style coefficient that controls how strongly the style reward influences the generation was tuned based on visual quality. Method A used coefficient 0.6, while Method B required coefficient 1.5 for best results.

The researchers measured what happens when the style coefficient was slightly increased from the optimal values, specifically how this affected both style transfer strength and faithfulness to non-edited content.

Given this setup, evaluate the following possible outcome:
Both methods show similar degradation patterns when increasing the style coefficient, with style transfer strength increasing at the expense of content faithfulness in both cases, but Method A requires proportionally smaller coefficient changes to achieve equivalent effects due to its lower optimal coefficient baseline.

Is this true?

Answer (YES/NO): NO